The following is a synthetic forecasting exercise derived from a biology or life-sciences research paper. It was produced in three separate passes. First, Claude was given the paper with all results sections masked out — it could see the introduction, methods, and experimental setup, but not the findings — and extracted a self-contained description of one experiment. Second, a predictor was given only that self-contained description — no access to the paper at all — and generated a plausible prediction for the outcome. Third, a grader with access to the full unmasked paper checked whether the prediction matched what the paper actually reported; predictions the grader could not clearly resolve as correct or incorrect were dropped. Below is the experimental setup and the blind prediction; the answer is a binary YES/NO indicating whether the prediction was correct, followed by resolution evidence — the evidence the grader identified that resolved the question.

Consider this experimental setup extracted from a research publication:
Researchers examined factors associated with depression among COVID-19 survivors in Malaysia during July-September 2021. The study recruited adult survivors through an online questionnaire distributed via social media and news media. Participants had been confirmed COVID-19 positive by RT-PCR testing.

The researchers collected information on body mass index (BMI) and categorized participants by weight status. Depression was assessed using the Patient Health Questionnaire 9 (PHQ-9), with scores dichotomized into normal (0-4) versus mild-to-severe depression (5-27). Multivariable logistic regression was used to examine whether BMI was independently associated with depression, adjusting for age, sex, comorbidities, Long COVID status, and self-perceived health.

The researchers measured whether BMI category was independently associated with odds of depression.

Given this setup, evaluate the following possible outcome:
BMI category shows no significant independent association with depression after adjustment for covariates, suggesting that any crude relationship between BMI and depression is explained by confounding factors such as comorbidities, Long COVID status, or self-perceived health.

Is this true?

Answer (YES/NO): NO